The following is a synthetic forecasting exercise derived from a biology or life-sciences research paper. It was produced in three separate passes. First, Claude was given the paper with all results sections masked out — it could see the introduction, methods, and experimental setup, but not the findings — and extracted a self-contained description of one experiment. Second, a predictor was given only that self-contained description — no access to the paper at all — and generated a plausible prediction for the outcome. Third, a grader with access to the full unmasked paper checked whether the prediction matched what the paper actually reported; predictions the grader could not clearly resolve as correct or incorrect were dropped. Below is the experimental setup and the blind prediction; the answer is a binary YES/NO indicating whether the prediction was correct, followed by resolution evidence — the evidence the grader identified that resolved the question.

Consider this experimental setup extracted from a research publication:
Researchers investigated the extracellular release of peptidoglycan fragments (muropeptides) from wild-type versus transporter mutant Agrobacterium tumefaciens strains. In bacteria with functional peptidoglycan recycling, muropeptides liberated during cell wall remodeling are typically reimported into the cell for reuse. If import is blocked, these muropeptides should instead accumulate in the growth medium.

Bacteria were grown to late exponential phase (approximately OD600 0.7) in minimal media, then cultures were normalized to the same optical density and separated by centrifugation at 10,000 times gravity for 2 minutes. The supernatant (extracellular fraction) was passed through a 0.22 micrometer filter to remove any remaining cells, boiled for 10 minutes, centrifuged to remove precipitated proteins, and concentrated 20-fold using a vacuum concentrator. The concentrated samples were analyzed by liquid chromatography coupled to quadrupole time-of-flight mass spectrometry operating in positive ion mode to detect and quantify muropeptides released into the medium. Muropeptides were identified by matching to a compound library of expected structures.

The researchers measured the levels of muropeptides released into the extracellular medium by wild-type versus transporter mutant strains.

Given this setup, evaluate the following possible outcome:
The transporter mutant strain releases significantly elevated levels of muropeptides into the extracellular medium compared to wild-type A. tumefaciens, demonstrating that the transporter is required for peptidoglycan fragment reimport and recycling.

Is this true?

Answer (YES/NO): YES